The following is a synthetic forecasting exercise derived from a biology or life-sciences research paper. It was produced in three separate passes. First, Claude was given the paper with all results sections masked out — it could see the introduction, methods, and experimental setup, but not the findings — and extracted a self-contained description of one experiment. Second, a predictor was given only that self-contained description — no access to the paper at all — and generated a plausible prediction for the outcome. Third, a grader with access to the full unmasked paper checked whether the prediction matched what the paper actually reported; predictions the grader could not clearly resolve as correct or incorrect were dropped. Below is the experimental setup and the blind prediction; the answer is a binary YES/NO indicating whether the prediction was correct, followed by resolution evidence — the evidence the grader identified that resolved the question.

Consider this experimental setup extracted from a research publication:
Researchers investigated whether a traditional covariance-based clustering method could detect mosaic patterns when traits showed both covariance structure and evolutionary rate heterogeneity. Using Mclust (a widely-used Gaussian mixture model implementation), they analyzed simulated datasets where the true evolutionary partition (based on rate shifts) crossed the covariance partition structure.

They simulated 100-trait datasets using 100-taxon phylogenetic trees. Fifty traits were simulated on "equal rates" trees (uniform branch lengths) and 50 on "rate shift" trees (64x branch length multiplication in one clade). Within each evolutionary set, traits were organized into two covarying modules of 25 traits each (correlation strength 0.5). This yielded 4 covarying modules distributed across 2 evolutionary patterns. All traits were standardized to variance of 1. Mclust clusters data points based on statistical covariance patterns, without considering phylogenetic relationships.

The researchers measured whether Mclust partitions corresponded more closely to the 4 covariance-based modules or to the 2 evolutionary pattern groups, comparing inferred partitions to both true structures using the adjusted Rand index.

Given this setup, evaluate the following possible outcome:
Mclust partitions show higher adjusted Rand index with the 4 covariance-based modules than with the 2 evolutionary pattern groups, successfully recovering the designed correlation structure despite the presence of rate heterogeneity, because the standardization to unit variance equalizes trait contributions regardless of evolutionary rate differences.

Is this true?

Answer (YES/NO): YES